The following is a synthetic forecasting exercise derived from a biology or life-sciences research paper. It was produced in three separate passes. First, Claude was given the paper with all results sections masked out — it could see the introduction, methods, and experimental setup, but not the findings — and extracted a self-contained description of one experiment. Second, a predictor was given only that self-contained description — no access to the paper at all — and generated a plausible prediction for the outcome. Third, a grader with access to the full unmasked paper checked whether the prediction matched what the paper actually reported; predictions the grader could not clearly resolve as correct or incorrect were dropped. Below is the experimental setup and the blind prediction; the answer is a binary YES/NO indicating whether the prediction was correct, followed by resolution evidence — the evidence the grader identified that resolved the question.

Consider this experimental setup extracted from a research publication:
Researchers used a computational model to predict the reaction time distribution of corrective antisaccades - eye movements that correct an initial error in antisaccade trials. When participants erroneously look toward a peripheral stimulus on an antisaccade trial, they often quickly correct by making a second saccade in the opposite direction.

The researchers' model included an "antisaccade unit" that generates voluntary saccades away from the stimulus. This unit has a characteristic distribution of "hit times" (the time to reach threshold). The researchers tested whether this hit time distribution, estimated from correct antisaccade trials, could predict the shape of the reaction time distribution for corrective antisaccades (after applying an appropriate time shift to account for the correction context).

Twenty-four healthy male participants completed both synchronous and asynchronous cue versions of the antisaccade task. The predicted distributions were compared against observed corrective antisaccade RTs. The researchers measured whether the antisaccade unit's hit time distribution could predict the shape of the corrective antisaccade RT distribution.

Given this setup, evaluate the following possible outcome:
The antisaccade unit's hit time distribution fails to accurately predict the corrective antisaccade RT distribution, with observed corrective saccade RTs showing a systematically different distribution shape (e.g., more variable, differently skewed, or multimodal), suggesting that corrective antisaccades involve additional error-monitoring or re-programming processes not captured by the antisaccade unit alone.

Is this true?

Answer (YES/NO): NO